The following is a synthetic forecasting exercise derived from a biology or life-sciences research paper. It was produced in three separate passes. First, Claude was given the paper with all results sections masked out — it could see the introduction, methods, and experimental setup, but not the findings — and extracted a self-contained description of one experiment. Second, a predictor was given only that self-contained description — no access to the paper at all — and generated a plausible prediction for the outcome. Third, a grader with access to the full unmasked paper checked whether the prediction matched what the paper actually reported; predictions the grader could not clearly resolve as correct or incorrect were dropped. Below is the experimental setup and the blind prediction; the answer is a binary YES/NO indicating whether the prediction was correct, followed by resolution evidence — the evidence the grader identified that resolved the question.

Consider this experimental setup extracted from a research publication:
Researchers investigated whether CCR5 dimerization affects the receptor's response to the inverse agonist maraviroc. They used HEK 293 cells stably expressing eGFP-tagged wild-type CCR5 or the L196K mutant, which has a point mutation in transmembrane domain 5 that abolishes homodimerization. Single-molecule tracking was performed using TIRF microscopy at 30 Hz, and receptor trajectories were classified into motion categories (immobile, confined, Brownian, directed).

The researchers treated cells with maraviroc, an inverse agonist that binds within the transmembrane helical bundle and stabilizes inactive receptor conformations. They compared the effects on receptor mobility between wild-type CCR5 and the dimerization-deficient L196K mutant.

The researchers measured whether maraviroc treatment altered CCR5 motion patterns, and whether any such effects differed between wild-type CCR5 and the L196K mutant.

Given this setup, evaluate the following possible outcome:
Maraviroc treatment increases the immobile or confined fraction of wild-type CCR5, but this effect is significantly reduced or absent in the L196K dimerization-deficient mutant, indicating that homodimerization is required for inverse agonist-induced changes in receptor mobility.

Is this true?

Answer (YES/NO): NO